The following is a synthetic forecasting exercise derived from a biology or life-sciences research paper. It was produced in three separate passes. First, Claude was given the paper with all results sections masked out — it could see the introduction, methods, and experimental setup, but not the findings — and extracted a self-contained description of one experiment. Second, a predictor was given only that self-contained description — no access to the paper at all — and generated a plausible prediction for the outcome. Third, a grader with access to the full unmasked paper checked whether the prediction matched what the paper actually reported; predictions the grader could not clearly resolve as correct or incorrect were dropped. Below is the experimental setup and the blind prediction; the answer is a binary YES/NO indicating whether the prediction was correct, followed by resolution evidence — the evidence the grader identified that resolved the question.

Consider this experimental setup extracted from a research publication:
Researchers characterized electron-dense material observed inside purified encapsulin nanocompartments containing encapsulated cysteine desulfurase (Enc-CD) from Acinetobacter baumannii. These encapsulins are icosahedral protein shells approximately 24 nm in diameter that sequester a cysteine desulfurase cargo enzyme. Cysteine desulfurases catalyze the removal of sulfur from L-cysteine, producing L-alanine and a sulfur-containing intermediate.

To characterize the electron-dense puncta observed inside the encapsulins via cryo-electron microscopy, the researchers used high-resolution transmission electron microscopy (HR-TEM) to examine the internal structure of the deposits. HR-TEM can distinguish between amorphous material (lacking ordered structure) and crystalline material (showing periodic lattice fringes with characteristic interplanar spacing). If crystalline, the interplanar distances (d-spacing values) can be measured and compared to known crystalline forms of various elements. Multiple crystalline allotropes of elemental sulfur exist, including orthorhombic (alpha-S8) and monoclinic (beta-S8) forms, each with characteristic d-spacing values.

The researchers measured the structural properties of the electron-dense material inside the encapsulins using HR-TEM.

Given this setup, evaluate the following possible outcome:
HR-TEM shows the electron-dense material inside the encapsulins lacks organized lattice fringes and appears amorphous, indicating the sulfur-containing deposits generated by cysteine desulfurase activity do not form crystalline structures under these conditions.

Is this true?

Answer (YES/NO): NO